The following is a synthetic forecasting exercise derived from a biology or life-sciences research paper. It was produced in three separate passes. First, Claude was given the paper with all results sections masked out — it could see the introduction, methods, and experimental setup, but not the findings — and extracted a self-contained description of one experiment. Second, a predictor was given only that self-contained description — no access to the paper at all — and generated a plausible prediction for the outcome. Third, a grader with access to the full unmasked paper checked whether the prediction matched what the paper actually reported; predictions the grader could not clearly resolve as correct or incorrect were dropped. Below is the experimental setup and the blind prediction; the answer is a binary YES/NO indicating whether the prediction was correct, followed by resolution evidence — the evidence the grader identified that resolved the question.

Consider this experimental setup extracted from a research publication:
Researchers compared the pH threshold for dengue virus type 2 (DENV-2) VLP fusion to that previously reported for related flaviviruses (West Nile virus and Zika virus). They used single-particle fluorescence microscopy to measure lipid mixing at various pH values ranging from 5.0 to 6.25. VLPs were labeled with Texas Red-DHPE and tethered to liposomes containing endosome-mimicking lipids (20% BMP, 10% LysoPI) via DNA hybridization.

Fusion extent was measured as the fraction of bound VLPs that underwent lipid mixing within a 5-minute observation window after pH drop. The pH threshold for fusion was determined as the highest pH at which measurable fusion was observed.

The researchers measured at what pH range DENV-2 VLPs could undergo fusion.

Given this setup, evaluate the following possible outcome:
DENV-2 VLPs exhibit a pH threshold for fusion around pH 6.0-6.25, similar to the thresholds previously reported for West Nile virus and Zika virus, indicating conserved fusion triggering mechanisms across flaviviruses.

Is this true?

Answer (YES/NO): YES